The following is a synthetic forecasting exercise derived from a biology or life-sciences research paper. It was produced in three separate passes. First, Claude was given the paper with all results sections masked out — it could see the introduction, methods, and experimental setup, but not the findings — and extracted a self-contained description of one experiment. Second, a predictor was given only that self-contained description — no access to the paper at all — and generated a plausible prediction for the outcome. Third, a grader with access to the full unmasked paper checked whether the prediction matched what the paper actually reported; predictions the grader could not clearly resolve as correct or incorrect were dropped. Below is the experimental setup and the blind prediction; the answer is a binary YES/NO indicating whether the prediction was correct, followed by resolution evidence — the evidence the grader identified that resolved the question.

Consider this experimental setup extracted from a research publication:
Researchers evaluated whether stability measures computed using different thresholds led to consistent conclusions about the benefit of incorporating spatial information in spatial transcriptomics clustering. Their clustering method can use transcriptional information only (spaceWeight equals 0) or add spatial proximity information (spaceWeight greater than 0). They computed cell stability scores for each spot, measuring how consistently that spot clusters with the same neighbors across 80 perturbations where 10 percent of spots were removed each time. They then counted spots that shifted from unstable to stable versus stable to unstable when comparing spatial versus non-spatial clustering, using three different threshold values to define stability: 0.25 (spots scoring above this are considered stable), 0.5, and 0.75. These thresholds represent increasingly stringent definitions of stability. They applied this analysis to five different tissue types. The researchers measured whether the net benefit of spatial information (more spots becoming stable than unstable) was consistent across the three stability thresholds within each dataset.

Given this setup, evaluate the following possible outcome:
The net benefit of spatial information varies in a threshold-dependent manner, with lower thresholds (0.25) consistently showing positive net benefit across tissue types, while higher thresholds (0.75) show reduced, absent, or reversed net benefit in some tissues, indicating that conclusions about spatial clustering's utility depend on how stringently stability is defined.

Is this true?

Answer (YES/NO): NO